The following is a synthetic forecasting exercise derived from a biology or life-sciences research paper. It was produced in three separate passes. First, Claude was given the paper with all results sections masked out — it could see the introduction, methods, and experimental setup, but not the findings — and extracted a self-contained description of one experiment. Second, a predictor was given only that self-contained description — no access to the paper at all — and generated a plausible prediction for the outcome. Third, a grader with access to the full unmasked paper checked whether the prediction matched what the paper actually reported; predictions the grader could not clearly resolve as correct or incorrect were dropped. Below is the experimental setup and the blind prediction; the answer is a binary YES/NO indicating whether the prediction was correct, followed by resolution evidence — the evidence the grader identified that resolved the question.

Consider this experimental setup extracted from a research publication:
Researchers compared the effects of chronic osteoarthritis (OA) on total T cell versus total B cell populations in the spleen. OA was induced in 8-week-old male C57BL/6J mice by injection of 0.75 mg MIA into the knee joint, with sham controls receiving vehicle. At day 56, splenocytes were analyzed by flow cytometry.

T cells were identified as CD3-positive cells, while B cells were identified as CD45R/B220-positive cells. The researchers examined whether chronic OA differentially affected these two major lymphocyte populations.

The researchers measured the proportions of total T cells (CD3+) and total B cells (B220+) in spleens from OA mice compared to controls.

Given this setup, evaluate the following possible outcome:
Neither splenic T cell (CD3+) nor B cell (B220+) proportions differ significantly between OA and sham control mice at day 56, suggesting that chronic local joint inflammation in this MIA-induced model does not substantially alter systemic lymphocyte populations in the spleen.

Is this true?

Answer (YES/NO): NO